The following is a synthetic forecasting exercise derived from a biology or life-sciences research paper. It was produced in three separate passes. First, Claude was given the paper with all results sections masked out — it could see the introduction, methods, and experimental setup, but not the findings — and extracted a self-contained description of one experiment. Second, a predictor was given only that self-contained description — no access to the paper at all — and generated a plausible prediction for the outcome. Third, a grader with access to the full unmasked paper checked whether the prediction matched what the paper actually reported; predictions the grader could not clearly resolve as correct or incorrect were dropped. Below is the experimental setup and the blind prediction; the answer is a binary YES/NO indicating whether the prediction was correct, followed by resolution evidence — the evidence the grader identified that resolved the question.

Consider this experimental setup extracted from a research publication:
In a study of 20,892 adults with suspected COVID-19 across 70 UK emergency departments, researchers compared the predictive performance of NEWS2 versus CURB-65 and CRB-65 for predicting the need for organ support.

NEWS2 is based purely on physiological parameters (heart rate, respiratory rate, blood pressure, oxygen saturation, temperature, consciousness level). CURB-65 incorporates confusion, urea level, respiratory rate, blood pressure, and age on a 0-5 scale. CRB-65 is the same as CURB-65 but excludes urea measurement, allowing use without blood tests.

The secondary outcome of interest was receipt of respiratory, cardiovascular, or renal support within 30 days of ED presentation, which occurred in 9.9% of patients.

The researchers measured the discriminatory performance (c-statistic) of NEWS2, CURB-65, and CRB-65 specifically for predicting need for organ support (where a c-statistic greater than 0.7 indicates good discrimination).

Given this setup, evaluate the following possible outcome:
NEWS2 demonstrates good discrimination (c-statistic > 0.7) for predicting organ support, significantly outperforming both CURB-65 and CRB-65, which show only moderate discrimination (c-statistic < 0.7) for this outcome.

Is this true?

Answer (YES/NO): YES